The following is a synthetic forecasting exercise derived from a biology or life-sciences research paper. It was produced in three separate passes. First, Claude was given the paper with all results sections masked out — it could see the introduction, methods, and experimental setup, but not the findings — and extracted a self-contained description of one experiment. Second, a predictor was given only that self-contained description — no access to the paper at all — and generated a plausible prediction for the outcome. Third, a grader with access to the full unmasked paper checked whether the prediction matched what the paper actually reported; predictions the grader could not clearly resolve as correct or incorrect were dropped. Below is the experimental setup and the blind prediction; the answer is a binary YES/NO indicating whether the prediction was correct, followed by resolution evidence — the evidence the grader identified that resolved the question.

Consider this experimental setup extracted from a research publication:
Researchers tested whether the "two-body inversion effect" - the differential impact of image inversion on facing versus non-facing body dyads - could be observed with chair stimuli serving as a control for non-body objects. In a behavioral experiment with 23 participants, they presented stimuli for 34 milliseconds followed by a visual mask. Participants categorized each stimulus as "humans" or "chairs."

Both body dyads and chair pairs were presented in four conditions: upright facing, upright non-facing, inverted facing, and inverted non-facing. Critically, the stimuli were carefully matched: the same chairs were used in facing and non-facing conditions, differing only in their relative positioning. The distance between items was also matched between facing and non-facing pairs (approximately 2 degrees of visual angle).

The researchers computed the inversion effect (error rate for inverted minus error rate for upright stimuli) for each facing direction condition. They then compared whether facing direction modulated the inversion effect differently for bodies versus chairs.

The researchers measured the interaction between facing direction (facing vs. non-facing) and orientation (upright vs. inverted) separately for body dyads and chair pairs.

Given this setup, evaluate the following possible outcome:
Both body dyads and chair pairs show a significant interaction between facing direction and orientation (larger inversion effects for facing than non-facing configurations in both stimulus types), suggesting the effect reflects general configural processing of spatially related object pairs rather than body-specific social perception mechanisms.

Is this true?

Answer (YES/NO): NO